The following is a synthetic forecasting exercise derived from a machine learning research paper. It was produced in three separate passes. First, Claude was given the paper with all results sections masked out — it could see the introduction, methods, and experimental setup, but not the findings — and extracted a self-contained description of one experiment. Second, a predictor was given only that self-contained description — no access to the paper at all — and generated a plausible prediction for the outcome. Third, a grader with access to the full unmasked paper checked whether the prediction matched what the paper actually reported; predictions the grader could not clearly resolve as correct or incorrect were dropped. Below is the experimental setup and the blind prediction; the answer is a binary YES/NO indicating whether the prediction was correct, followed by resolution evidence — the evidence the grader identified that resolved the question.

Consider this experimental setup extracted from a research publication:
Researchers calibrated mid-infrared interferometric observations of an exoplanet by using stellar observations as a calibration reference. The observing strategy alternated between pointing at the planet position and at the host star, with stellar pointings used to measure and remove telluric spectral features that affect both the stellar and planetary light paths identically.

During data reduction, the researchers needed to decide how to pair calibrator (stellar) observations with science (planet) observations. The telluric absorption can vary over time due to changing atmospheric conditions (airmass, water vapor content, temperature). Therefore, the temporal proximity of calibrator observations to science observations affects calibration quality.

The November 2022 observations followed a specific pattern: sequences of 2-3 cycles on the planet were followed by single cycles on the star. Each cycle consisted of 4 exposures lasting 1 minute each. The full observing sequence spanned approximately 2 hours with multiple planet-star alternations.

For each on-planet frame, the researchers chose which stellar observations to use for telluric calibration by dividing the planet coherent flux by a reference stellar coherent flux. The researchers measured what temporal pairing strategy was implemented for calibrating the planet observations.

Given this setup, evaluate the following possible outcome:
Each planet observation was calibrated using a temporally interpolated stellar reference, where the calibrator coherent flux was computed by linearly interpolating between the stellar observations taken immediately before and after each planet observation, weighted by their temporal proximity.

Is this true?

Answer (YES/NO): NO